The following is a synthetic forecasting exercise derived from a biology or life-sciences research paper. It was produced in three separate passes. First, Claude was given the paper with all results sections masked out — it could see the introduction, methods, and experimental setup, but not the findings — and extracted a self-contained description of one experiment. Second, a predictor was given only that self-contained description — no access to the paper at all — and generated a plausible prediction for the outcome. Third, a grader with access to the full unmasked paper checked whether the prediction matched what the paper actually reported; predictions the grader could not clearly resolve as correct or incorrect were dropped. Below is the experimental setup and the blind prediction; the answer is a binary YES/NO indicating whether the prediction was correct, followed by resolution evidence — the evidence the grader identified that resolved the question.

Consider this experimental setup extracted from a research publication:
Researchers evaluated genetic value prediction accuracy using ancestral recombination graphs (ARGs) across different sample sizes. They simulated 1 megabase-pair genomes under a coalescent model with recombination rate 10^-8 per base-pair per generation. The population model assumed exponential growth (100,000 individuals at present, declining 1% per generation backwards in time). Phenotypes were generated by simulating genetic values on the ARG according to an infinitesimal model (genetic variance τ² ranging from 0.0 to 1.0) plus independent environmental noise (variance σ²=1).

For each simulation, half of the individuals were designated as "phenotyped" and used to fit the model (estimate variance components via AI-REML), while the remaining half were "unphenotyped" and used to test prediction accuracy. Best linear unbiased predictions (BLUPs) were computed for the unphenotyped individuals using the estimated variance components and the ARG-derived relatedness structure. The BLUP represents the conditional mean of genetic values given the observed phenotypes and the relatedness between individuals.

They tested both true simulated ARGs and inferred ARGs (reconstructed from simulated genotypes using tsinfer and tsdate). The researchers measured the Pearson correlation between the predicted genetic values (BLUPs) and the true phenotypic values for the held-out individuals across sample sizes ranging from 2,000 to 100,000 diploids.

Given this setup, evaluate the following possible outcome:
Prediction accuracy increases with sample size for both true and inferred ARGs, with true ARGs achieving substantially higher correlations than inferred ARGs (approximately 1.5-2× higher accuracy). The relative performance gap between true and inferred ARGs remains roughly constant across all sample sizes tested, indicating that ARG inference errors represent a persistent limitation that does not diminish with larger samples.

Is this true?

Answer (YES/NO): NO